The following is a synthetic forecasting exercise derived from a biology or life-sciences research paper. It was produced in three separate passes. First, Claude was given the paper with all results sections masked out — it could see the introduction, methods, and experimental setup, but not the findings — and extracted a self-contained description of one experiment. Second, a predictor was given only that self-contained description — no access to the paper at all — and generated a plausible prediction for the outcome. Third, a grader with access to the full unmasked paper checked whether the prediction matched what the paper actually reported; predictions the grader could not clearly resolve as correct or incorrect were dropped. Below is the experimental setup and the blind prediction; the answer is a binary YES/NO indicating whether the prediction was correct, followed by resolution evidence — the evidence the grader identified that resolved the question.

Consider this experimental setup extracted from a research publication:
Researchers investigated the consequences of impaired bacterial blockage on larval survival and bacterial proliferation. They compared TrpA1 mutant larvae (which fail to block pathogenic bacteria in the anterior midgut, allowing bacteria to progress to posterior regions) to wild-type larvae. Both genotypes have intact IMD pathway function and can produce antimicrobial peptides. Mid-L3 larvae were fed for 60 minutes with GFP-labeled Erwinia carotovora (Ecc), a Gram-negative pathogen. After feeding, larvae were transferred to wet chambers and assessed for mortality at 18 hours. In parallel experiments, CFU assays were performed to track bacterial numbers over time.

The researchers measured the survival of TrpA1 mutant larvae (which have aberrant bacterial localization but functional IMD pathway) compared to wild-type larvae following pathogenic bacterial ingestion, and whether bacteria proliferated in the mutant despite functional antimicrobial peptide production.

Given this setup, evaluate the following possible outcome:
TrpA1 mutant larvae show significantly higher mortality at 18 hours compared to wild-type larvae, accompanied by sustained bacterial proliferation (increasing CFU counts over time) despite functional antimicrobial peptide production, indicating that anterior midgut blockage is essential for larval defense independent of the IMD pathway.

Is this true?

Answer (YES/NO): YES